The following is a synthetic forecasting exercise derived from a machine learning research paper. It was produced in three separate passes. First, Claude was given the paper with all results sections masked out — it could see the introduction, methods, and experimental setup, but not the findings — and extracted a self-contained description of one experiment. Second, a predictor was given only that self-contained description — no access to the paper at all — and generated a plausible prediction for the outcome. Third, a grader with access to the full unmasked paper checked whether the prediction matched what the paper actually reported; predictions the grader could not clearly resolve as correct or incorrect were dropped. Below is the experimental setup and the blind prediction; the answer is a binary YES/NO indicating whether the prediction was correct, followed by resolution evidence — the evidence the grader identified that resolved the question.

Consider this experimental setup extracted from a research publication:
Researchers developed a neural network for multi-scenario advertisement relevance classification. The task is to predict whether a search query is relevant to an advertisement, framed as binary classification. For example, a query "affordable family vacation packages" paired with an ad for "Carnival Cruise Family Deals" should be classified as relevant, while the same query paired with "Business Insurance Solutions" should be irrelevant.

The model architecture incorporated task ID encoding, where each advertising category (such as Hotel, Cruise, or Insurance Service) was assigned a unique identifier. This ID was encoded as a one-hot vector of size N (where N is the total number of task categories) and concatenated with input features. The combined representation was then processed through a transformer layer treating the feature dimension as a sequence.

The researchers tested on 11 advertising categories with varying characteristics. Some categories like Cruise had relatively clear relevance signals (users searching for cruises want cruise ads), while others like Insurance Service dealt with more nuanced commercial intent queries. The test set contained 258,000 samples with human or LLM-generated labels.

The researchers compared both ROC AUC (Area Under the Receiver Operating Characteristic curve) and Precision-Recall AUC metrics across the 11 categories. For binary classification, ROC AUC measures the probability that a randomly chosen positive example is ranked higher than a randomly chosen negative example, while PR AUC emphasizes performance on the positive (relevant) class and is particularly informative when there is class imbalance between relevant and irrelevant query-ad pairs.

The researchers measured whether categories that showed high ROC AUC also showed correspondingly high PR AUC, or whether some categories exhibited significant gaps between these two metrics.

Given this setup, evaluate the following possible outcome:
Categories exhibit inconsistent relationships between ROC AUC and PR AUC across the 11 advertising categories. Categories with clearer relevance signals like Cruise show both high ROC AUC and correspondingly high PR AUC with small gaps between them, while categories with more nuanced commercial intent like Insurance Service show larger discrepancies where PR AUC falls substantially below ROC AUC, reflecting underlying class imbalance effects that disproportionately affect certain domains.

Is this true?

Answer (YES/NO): NO